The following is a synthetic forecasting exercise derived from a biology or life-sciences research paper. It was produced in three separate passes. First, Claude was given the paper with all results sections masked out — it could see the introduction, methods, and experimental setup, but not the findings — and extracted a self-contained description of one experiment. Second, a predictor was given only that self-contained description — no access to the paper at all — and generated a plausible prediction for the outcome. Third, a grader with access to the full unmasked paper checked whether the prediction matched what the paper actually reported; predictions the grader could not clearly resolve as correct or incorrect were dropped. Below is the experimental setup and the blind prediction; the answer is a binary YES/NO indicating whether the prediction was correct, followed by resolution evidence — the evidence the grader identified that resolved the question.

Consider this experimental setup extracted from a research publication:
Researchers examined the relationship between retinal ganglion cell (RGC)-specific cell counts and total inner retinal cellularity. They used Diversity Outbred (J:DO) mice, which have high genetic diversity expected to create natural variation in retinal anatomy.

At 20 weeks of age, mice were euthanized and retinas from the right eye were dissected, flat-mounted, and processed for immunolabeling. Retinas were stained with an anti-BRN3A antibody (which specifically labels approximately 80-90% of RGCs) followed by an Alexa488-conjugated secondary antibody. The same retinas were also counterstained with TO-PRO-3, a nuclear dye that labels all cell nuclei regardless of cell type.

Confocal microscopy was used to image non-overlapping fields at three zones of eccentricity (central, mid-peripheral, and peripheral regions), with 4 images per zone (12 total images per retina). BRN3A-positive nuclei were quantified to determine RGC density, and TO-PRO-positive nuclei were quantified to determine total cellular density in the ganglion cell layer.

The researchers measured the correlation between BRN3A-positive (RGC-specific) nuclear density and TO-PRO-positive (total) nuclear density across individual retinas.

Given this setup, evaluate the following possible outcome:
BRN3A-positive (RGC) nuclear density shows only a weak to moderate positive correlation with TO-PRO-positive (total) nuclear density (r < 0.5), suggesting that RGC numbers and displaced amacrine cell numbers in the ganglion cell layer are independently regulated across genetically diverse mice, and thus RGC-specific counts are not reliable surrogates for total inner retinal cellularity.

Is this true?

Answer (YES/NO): NO